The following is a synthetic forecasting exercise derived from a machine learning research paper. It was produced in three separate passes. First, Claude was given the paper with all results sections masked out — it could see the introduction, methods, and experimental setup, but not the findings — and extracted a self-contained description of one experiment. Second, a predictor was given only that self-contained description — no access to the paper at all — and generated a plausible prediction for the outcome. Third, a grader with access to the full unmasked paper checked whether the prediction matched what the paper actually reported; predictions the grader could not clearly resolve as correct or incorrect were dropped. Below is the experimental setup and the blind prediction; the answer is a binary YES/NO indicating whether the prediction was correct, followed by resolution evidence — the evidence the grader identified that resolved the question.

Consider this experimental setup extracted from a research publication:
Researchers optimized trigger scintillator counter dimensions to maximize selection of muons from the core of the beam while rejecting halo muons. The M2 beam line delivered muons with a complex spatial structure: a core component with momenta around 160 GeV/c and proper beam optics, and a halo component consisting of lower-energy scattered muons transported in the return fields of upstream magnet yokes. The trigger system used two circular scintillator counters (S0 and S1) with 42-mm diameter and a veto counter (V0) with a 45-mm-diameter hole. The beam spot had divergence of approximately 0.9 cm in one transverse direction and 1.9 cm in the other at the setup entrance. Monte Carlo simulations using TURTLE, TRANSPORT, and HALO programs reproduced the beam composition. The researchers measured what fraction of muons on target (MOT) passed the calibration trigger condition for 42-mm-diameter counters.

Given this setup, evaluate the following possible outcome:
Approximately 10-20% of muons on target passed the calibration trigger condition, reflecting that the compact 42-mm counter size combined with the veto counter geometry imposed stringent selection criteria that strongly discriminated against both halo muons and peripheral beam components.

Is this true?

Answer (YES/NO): NO